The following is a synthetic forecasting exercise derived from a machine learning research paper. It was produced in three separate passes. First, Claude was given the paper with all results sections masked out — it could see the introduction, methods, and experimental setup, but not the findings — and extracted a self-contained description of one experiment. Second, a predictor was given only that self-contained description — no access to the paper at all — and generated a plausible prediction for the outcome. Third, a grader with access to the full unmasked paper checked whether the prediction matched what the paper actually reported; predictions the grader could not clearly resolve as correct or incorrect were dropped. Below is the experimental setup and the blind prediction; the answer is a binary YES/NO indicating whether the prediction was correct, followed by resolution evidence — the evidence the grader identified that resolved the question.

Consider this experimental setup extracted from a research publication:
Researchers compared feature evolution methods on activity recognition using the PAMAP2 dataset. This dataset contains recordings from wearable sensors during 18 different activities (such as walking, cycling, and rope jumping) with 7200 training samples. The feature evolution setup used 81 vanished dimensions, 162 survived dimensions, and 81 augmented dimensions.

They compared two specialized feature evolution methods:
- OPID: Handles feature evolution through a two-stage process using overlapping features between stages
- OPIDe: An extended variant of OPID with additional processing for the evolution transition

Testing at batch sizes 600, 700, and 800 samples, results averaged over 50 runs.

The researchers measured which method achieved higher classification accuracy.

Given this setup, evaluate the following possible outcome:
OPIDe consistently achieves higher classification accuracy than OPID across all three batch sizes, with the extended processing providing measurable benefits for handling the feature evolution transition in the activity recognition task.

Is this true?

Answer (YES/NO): NO